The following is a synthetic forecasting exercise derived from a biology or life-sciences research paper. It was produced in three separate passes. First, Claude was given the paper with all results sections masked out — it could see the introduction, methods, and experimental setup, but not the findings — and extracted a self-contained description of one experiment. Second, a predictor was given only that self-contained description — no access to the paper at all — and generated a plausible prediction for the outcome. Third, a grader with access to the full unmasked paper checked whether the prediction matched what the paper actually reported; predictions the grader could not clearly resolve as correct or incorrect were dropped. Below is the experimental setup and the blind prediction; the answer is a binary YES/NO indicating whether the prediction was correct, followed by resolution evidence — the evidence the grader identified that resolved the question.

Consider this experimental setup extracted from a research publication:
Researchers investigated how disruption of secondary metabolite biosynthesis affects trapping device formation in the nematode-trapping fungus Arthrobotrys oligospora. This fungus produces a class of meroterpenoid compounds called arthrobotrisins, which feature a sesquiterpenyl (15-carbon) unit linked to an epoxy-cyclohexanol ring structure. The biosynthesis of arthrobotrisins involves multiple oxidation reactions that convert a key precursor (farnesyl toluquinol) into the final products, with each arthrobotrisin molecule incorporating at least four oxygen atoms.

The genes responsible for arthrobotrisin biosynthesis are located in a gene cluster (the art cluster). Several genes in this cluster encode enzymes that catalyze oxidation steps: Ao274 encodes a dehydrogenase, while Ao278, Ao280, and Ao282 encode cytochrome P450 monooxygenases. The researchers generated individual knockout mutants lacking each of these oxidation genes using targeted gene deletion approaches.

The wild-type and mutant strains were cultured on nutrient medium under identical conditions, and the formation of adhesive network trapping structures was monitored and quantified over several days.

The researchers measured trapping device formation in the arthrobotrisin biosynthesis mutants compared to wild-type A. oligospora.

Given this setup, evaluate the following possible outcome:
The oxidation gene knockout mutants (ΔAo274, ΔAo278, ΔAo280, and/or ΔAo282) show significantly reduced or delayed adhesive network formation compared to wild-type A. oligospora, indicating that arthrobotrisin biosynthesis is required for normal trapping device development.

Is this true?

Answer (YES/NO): NO